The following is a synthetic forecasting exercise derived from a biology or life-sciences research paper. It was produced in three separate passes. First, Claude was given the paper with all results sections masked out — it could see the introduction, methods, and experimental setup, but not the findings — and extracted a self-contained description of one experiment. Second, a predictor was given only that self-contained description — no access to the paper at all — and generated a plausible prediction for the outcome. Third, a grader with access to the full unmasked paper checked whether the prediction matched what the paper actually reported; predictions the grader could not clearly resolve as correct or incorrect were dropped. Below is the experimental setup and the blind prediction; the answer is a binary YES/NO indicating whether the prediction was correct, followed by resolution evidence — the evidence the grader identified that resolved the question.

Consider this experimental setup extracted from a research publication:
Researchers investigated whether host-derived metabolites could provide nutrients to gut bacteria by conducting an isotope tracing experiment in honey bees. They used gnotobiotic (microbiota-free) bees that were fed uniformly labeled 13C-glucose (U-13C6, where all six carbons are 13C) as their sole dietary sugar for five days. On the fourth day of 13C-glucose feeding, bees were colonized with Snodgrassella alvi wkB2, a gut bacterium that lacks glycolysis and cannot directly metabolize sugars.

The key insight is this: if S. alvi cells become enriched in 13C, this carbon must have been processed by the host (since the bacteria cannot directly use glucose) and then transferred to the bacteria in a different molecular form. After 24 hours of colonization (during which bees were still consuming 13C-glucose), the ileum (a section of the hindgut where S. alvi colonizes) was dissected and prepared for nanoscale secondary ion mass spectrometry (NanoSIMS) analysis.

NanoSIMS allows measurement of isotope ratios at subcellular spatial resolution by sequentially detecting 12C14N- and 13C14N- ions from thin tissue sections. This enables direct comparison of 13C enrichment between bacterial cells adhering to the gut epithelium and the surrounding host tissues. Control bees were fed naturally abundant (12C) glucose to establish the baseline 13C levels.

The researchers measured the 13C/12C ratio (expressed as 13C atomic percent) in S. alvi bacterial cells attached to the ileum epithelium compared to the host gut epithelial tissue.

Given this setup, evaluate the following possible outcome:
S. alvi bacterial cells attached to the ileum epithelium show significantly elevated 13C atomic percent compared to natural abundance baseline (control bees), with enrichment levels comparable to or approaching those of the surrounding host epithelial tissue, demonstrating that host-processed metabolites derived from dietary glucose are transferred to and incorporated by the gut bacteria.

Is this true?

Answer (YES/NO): NO